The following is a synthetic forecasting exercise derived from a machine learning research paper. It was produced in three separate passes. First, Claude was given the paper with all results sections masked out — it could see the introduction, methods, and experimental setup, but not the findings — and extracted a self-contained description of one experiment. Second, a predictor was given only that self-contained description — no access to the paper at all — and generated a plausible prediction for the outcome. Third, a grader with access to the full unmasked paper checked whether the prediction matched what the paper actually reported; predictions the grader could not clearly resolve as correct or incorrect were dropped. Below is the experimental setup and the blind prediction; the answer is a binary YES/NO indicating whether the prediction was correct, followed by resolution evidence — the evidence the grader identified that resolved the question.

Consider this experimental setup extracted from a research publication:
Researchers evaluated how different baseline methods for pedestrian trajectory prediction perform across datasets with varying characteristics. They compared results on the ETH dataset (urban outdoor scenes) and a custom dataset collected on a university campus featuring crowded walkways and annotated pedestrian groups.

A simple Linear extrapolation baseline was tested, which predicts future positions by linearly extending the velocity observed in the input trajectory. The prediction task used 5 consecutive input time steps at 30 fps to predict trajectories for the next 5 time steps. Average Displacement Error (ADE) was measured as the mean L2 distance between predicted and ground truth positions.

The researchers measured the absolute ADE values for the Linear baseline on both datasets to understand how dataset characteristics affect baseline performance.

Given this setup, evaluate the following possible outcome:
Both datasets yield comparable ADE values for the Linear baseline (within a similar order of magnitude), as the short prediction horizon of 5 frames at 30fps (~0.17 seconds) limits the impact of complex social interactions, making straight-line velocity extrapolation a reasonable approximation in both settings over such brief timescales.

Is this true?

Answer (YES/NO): YES